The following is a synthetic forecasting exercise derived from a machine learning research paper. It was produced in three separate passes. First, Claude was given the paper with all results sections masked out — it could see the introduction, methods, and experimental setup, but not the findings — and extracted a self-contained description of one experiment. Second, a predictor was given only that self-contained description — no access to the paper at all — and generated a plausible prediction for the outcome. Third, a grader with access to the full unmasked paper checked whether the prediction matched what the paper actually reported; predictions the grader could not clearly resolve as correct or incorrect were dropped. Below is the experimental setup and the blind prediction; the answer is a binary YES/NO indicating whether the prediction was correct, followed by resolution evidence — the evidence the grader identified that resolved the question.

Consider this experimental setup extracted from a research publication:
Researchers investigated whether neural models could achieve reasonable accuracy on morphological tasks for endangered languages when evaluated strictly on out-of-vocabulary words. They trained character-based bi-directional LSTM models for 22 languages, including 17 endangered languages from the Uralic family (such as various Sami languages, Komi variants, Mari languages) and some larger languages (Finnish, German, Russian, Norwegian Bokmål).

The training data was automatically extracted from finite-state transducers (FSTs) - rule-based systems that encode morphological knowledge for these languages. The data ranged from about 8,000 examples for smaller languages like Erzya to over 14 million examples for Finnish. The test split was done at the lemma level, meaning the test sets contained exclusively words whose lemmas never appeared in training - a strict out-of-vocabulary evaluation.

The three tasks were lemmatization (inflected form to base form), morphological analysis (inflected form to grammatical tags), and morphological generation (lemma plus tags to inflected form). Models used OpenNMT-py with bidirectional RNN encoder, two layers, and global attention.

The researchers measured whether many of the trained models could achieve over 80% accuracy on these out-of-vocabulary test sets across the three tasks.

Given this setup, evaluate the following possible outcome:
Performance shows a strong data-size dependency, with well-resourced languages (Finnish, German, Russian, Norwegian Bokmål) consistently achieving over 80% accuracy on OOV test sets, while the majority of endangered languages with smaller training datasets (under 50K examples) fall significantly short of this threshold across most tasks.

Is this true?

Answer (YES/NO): NO